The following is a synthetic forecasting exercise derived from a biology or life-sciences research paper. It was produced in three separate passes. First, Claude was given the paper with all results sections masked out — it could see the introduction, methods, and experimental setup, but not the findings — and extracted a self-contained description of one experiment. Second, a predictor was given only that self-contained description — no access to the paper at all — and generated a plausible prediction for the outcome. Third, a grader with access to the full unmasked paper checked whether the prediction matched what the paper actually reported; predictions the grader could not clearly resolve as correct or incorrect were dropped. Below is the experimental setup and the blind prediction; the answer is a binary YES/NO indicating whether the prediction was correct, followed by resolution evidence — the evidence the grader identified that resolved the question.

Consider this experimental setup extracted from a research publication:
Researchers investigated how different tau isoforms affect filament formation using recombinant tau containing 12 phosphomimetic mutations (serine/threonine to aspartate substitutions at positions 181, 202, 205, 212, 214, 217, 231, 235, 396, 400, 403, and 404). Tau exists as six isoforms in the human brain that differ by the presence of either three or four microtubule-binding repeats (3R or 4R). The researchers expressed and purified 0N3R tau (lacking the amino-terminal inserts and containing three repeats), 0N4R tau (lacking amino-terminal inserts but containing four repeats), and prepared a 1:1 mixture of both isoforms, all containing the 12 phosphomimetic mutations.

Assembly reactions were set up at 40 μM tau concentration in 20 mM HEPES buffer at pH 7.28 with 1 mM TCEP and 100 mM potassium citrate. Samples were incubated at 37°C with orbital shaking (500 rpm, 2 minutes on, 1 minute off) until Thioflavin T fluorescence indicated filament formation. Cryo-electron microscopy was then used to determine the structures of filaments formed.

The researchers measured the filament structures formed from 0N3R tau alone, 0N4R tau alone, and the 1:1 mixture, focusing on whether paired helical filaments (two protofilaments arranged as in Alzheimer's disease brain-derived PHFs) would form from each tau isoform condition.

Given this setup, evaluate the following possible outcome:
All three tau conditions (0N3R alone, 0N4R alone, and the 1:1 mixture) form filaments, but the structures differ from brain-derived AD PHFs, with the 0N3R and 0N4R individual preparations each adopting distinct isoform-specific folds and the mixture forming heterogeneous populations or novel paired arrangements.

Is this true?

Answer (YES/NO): NO